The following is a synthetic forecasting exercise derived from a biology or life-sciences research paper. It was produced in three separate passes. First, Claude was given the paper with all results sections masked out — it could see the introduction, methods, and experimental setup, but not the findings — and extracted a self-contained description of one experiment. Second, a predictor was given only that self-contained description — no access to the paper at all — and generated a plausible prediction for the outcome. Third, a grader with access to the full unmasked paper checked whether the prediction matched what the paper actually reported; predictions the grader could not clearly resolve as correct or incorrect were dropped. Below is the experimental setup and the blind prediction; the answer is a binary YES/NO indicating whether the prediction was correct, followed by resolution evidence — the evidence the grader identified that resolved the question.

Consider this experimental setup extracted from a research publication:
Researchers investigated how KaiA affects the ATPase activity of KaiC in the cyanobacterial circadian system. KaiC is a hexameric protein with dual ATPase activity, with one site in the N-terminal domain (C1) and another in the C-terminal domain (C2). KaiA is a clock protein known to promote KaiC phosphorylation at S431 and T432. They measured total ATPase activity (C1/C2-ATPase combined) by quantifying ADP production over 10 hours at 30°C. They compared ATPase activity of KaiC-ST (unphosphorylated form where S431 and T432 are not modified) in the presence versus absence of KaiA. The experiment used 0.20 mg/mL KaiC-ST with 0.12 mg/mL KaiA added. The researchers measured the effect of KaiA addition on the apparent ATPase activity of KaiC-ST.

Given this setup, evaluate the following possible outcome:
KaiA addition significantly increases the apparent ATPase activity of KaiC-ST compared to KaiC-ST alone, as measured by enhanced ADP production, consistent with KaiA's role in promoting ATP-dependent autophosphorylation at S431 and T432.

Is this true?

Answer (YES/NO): YES